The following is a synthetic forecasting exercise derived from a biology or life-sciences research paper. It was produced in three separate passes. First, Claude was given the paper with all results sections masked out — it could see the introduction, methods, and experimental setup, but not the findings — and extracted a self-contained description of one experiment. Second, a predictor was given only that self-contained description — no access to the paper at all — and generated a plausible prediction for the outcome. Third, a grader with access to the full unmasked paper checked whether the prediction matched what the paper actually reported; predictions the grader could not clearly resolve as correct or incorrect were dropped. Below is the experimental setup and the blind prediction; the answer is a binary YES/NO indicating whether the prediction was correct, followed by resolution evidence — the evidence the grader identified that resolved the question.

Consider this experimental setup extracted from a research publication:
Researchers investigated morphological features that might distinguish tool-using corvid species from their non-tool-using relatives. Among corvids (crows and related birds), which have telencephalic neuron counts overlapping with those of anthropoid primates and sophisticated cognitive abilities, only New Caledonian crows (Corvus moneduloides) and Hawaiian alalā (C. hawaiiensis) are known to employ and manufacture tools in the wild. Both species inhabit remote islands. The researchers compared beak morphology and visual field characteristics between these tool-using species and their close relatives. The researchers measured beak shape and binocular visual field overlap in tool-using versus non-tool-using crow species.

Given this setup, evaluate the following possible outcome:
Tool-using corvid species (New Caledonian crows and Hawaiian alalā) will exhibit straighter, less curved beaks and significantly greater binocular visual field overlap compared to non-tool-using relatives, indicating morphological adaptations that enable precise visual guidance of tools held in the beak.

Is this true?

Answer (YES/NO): YES